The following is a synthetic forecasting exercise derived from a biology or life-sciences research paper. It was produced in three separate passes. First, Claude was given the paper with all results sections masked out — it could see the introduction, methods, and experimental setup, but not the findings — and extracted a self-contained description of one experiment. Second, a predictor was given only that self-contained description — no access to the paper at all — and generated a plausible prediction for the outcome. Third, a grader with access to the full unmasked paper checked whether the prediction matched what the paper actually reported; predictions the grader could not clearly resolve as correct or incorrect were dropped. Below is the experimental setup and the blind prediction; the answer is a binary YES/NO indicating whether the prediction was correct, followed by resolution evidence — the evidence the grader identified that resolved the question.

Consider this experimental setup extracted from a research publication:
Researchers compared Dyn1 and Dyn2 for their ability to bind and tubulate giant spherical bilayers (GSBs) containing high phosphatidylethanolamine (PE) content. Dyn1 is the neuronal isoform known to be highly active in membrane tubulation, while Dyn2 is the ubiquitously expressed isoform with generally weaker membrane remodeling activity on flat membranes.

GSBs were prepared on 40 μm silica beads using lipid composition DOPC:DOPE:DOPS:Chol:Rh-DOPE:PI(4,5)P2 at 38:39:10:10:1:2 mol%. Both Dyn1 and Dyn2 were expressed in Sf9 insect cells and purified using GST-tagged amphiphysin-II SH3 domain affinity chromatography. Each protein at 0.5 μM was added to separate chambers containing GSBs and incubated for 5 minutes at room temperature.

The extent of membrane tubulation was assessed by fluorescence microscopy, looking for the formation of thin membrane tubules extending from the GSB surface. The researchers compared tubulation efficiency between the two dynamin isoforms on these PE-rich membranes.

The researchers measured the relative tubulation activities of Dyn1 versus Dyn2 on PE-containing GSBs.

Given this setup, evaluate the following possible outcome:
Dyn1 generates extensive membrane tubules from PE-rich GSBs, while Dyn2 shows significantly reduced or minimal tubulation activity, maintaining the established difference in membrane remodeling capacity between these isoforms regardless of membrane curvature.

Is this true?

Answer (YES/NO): NO